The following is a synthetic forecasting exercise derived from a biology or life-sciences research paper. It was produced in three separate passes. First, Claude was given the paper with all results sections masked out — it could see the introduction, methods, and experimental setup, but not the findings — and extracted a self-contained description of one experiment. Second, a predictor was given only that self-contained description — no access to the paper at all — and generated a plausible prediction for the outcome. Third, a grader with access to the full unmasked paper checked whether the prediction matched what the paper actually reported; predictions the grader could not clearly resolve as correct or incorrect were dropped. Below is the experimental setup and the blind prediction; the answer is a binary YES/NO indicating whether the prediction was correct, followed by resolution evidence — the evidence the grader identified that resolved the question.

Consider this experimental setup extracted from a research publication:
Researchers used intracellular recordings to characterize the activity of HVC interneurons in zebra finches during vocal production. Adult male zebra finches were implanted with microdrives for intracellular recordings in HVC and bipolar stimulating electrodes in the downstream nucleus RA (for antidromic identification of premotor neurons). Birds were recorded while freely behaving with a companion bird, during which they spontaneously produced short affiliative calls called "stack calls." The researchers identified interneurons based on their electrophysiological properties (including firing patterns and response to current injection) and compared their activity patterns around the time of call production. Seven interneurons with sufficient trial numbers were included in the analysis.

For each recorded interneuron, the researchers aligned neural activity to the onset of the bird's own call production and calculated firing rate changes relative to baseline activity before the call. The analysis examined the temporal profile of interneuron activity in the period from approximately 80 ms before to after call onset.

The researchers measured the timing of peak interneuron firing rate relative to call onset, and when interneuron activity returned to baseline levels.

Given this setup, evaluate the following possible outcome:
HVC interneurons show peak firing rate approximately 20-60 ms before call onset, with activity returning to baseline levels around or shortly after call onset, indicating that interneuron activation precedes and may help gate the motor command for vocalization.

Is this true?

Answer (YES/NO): NO